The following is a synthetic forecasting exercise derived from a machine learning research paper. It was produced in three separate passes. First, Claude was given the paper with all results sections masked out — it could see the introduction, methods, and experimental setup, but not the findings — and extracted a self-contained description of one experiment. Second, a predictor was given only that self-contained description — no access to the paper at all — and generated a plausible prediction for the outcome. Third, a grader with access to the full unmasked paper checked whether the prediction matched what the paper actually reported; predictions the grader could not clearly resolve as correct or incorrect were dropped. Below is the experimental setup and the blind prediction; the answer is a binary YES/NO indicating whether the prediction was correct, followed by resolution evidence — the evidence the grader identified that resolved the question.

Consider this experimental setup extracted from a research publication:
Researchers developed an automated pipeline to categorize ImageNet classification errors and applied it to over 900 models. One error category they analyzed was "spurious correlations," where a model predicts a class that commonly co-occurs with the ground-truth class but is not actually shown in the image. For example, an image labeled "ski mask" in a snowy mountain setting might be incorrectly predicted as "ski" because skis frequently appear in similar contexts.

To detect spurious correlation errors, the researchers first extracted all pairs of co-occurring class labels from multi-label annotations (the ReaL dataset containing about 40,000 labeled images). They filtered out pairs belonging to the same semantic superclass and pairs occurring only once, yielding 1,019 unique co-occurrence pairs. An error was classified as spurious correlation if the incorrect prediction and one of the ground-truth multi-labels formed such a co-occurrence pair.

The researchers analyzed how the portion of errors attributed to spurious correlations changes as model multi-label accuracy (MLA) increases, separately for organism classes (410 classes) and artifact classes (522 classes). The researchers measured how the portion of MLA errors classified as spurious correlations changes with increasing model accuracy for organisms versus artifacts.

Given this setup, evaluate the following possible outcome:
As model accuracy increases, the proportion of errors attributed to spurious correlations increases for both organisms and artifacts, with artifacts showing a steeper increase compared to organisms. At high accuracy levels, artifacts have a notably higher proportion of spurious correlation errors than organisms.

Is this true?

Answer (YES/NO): NO